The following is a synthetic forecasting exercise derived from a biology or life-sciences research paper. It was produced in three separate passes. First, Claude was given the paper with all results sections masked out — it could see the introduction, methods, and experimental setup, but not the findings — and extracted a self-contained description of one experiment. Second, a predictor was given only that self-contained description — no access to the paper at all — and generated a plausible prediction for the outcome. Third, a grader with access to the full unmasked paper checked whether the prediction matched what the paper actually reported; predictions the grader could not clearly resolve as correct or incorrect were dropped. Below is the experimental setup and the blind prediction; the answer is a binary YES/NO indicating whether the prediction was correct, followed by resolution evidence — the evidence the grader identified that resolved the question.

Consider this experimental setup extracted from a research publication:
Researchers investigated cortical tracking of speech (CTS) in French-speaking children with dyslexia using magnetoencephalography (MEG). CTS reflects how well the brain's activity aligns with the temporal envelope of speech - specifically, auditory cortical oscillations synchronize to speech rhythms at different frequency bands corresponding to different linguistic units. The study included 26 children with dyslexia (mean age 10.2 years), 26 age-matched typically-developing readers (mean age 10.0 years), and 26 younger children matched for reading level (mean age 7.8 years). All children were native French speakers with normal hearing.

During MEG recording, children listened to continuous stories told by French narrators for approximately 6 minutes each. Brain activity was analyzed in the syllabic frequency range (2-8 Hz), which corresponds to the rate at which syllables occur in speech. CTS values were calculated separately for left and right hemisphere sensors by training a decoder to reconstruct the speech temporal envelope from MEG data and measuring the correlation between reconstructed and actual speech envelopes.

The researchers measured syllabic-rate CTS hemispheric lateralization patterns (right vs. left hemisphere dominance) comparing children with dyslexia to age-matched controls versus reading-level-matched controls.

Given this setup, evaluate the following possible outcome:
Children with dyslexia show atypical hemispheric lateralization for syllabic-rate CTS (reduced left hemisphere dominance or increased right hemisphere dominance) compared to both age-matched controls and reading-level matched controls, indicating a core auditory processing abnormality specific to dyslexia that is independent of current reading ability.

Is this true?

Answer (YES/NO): NO